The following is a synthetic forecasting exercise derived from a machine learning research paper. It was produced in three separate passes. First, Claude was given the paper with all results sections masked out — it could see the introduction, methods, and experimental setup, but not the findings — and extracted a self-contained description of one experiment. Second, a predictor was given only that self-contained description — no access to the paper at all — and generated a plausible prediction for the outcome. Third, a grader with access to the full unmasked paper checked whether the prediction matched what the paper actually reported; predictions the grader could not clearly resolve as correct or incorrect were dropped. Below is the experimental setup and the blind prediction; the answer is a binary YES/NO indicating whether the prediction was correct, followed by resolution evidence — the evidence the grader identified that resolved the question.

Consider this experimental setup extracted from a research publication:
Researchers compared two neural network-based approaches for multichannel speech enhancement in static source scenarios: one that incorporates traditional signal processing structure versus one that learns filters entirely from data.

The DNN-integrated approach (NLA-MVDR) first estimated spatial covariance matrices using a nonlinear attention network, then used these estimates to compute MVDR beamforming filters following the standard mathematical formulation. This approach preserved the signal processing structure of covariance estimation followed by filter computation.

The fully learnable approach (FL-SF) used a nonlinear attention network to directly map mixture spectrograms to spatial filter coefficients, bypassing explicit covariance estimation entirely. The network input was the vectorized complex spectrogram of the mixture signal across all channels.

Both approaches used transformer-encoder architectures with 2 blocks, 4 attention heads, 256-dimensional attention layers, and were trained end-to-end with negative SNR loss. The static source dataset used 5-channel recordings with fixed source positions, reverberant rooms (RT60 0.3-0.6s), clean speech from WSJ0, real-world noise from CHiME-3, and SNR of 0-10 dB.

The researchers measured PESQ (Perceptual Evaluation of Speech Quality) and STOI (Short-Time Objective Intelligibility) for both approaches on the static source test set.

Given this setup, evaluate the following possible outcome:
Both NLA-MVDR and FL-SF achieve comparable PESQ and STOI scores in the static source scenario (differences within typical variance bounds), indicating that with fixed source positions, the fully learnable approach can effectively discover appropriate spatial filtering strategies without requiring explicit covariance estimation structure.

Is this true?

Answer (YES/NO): NO